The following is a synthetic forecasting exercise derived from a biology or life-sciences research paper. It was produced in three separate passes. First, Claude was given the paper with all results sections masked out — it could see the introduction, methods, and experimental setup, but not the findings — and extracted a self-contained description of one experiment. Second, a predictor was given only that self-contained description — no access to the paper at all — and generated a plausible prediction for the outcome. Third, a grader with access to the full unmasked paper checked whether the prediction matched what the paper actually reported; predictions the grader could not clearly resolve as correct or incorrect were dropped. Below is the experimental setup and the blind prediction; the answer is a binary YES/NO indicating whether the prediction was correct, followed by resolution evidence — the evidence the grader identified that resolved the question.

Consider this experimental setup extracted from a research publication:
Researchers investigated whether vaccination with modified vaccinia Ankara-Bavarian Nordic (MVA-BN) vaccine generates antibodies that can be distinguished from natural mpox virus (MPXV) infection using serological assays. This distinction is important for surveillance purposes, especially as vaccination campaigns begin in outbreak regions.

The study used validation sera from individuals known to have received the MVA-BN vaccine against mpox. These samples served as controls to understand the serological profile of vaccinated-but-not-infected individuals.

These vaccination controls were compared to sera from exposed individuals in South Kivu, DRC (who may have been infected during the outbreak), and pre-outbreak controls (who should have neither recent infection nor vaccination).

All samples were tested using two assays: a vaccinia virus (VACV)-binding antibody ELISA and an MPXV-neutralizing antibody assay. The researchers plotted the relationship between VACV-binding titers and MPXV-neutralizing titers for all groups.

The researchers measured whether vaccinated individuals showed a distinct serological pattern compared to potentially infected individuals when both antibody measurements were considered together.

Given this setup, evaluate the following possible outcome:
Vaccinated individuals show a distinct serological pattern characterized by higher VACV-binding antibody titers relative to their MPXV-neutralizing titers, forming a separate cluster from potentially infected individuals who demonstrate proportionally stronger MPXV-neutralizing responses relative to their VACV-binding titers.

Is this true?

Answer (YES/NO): YES